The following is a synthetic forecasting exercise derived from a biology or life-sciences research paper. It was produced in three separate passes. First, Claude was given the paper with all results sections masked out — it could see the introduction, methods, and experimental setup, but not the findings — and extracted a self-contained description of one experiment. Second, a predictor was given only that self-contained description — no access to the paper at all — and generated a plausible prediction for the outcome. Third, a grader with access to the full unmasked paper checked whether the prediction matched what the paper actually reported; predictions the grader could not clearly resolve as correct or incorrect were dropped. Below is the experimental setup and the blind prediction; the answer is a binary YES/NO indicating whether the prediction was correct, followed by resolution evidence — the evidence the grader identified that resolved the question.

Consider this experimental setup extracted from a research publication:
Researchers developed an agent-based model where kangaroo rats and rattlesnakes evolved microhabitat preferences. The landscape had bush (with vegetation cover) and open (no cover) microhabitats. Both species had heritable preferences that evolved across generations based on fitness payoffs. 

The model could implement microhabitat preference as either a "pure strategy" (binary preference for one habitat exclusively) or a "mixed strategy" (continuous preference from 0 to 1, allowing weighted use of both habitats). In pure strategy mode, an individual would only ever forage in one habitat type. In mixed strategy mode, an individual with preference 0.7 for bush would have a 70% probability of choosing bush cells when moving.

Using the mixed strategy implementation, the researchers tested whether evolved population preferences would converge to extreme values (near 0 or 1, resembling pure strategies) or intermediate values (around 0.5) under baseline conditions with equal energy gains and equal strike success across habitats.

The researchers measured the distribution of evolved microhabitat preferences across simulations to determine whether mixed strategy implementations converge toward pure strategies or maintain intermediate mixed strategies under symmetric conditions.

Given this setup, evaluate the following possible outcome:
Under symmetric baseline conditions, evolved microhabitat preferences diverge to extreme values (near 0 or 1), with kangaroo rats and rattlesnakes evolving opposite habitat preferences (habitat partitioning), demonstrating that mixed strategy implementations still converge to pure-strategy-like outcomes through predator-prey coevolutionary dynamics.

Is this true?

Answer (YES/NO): NO